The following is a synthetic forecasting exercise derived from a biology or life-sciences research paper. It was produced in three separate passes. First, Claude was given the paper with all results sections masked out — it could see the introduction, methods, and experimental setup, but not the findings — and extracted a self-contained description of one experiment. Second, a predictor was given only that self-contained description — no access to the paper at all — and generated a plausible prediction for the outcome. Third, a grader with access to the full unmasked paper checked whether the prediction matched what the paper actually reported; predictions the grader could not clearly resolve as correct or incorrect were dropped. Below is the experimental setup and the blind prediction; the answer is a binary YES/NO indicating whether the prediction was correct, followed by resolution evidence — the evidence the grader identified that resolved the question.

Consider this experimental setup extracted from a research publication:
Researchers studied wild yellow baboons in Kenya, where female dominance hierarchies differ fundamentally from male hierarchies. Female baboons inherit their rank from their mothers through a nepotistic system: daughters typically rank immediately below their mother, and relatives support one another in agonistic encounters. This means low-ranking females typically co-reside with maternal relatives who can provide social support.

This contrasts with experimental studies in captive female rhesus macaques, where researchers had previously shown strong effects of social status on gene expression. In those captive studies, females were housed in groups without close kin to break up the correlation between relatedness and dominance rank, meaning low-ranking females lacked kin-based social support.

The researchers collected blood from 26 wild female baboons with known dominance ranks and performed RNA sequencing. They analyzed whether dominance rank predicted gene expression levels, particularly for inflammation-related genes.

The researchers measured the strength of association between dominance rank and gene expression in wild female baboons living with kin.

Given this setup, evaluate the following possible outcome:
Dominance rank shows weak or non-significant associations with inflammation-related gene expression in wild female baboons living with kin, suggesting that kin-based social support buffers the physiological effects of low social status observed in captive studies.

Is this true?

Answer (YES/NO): YES